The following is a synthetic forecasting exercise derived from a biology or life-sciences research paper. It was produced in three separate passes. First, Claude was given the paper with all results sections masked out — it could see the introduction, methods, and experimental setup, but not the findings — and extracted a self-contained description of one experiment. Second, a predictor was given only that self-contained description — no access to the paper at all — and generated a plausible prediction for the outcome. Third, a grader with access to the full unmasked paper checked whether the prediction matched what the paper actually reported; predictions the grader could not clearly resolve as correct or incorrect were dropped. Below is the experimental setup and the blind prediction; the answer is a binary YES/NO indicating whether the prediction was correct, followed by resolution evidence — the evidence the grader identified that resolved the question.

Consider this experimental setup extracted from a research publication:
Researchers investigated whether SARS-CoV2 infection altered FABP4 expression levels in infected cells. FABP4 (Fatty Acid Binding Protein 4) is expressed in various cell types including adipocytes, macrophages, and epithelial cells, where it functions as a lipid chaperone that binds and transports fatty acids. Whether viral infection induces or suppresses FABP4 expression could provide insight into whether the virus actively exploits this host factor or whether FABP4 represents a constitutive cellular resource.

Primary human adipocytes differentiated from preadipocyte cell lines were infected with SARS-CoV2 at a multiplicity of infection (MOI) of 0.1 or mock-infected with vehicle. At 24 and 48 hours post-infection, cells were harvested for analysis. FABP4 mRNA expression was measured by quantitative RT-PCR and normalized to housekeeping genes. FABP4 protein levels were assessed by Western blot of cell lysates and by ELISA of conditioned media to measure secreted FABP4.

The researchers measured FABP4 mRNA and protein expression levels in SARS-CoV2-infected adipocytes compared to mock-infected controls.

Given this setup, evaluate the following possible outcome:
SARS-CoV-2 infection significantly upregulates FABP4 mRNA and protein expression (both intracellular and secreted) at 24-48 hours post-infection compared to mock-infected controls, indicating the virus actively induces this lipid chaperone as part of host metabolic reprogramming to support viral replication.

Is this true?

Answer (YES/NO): NO